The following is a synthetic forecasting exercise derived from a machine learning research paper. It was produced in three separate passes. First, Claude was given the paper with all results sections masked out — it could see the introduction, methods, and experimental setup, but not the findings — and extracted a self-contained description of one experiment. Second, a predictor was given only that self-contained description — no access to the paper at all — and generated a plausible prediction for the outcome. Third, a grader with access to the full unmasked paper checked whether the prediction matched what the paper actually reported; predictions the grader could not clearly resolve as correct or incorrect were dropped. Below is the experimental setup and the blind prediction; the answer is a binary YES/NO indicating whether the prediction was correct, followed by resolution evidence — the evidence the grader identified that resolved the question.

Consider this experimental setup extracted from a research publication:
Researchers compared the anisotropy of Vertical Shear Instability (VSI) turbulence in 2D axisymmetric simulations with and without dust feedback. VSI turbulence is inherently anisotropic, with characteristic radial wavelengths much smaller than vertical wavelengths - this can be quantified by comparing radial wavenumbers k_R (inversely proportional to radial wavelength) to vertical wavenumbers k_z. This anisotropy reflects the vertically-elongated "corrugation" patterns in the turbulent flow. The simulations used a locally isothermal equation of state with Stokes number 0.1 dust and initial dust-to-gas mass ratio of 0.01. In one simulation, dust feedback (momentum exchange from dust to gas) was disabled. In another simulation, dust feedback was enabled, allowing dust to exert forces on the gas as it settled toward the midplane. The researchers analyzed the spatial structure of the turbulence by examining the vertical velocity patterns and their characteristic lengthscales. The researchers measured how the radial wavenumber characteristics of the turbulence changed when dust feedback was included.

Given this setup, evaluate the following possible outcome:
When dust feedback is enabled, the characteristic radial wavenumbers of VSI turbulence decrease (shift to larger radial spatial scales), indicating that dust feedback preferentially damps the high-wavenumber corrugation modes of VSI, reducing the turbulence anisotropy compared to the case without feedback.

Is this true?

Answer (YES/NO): NO